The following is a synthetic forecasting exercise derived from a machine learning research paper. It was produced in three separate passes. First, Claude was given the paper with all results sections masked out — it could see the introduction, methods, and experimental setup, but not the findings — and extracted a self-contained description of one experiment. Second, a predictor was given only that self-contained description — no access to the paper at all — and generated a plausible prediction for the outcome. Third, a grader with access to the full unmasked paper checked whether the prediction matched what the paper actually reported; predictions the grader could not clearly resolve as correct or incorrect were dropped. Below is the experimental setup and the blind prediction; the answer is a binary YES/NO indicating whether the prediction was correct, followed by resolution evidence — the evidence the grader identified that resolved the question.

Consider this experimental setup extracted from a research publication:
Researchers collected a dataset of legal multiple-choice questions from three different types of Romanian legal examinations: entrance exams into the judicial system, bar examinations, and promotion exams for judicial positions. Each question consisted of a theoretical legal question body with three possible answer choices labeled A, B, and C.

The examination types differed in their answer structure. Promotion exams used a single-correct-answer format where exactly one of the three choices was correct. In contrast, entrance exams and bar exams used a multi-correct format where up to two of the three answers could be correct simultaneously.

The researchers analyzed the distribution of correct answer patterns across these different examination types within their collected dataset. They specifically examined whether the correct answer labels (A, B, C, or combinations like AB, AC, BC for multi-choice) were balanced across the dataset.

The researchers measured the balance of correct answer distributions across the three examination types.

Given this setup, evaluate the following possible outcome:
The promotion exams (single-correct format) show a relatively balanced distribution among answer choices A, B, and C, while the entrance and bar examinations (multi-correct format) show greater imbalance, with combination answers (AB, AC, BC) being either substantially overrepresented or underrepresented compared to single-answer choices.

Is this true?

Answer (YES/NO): NO